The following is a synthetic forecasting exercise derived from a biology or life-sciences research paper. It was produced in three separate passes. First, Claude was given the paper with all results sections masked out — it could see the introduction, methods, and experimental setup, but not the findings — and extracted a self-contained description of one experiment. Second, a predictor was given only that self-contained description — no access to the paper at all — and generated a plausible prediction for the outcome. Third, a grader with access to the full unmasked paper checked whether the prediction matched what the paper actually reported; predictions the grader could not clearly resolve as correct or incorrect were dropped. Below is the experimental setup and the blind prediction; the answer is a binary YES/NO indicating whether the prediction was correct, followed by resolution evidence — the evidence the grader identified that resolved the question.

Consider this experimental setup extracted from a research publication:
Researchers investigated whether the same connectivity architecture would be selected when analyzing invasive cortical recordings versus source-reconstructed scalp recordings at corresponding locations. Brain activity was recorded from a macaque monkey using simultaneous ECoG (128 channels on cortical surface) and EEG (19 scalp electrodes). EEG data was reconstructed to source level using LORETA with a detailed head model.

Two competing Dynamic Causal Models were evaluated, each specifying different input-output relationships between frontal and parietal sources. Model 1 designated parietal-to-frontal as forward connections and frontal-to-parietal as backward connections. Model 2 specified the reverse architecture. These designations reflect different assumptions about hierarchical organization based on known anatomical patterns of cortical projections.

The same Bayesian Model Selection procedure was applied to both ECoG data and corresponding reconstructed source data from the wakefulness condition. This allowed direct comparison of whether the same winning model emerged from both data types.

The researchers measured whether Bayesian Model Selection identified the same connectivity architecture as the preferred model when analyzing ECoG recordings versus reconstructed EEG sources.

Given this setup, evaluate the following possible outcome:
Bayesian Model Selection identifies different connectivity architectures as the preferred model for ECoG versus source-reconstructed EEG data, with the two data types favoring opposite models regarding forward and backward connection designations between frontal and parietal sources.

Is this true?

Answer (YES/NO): NO